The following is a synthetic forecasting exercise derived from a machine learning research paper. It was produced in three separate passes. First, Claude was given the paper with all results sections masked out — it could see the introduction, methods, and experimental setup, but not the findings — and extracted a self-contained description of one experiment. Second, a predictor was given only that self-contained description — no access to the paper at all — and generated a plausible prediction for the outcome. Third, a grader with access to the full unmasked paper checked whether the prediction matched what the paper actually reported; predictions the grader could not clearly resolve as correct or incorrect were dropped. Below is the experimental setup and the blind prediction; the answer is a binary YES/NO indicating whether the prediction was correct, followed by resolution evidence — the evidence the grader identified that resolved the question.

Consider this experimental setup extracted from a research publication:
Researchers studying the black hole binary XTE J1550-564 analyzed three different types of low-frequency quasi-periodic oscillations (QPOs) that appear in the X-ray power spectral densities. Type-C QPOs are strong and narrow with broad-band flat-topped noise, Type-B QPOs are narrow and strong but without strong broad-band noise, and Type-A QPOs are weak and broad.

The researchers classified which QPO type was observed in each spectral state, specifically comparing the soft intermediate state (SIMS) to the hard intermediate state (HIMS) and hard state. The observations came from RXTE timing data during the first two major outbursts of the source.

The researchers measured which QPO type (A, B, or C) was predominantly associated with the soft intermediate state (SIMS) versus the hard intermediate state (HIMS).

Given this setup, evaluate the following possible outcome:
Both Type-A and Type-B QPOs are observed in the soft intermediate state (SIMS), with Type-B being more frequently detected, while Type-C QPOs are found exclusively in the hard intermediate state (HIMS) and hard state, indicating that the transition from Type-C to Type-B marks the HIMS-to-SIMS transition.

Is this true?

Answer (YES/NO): NO